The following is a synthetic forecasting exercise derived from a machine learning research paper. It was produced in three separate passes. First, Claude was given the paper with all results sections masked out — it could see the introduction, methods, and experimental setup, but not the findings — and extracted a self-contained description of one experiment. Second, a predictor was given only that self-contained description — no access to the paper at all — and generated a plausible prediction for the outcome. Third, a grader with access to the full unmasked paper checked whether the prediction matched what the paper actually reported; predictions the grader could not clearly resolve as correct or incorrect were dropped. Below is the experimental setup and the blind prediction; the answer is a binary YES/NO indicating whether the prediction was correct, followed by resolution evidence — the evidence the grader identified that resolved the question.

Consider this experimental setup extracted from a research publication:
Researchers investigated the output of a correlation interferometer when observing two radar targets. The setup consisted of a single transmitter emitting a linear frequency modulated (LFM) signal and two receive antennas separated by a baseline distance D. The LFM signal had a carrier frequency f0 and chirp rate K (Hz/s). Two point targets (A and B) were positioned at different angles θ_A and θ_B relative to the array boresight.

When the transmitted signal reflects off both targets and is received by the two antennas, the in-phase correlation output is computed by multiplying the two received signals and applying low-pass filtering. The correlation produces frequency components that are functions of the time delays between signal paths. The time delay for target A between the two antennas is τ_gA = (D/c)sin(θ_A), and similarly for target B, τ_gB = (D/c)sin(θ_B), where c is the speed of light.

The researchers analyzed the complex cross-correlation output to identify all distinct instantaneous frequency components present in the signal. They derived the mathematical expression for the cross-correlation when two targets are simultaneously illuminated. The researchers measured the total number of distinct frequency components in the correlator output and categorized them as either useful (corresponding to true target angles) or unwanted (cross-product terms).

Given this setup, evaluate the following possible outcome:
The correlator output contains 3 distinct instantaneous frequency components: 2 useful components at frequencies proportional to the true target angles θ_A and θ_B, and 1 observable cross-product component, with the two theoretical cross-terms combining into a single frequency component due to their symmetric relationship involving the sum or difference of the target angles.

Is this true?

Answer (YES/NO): NO